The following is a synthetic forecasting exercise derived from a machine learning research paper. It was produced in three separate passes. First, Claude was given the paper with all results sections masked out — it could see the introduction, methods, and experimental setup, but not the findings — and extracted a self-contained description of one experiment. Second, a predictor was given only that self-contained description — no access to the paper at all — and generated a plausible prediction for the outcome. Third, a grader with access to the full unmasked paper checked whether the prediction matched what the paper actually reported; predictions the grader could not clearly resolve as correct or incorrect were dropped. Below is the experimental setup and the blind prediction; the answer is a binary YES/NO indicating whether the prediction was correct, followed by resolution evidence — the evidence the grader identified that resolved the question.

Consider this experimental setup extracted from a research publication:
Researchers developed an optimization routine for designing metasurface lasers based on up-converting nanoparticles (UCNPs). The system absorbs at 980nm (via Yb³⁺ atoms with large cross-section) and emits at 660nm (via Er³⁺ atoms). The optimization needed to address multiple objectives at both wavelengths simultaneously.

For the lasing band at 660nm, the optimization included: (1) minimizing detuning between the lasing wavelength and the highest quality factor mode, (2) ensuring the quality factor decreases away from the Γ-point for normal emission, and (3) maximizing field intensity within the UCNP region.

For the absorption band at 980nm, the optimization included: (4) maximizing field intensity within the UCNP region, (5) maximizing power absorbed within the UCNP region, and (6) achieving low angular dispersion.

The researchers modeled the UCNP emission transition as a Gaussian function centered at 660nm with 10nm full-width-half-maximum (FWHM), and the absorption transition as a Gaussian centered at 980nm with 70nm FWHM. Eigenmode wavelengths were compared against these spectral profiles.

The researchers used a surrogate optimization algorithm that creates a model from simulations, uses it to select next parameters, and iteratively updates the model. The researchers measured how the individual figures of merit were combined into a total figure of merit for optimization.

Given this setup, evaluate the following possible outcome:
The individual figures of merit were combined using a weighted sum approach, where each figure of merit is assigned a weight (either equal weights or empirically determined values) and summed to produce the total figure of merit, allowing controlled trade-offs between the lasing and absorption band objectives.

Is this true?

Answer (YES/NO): NO